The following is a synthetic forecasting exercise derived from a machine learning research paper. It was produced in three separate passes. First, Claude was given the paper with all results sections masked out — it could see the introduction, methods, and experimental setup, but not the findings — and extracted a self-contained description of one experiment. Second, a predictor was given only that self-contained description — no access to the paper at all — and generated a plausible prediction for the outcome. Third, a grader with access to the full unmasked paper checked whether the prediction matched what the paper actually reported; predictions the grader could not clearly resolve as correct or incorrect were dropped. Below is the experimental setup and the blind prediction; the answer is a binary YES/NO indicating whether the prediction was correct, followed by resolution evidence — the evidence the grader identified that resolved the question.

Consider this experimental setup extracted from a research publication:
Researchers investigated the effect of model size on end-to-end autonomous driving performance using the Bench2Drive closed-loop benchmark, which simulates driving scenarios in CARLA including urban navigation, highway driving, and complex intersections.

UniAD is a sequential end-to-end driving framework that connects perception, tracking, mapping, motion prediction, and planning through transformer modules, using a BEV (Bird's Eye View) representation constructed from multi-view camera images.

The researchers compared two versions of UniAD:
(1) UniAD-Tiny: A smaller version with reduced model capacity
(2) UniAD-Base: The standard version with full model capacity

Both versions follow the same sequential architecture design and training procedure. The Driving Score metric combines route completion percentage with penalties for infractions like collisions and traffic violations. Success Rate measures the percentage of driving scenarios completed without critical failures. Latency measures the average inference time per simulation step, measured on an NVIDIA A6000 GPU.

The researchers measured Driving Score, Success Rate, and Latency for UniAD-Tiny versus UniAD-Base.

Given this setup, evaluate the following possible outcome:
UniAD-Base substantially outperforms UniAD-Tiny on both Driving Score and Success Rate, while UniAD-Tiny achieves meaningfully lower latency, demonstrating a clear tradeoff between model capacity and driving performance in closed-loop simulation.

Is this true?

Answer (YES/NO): NO